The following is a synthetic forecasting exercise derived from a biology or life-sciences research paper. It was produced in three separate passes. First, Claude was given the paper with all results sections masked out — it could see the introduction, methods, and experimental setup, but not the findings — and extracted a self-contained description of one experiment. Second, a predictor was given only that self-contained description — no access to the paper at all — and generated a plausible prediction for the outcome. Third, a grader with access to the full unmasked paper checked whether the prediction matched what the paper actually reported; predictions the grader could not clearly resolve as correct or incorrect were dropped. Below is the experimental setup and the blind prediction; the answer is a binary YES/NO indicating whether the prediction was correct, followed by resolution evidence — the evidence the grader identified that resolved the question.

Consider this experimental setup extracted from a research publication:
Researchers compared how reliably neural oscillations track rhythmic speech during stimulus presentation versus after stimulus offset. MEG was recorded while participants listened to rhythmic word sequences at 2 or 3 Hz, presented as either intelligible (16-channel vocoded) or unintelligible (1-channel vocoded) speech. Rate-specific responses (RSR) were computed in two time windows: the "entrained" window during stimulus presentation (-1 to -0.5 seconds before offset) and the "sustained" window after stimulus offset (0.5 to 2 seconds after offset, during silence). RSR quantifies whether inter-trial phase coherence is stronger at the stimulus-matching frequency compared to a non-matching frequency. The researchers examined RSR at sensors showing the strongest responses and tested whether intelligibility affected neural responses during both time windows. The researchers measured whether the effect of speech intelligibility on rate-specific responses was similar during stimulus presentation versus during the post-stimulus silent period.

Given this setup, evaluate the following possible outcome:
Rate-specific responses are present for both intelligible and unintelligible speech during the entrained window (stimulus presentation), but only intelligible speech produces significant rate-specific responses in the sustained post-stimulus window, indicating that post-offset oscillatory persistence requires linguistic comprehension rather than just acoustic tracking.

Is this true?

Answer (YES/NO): YES